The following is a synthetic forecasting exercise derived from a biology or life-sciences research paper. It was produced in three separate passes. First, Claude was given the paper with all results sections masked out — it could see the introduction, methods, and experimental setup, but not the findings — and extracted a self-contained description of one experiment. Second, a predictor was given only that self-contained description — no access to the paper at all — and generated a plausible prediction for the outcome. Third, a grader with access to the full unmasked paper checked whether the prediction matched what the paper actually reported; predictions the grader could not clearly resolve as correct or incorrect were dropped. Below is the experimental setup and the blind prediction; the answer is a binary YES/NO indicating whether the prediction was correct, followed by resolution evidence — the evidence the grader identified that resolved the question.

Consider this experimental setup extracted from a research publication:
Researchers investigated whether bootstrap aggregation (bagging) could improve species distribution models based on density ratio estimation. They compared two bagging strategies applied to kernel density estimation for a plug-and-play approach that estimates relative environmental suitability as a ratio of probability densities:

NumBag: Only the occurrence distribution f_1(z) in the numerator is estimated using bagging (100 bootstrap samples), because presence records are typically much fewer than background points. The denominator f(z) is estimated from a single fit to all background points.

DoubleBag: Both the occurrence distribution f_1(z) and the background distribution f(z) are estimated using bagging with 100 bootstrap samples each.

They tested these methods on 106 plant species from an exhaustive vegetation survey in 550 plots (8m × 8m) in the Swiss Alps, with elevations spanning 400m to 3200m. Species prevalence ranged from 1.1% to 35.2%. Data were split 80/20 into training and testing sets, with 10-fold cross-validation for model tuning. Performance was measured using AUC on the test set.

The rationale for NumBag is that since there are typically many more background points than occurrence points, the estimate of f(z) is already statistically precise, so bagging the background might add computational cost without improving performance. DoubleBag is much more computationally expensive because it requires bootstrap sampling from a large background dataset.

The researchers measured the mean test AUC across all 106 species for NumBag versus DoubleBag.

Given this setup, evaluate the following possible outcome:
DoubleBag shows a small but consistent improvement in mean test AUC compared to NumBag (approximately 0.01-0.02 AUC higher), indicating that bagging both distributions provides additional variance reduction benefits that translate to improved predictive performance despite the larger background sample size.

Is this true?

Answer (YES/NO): NO